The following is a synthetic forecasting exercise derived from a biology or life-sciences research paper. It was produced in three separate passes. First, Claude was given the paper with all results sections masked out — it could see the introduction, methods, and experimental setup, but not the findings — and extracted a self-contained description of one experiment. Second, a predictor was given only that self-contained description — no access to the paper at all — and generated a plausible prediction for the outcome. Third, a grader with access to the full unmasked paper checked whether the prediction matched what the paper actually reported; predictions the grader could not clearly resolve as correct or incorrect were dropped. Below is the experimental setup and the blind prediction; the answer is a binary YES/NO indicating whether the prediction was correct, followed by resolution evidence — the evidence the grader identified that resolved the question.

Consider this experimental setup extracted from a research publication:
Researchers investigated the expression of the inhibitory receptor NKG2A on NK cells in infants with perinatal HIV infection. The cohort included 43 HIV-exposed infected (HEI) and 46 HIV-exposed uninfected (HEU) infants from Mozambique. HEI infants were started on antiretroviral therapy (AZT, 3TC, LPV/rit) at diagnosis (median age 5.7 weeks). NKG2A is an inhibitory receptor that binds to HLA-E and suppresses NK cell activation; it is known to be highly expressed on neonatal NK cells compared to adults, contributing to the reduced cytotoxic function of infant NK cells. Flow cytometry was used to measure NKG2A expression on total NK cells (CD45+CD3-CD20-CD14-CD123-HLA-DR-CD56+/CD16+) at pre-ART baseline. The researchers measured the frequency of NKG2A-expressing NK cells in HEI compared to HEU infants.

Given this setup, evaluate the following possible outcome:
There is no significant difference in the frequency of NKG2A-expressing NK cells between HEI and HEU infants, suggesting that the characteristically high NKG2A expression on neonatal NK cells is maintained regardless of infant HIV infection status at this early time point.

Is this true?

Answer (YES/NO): NO